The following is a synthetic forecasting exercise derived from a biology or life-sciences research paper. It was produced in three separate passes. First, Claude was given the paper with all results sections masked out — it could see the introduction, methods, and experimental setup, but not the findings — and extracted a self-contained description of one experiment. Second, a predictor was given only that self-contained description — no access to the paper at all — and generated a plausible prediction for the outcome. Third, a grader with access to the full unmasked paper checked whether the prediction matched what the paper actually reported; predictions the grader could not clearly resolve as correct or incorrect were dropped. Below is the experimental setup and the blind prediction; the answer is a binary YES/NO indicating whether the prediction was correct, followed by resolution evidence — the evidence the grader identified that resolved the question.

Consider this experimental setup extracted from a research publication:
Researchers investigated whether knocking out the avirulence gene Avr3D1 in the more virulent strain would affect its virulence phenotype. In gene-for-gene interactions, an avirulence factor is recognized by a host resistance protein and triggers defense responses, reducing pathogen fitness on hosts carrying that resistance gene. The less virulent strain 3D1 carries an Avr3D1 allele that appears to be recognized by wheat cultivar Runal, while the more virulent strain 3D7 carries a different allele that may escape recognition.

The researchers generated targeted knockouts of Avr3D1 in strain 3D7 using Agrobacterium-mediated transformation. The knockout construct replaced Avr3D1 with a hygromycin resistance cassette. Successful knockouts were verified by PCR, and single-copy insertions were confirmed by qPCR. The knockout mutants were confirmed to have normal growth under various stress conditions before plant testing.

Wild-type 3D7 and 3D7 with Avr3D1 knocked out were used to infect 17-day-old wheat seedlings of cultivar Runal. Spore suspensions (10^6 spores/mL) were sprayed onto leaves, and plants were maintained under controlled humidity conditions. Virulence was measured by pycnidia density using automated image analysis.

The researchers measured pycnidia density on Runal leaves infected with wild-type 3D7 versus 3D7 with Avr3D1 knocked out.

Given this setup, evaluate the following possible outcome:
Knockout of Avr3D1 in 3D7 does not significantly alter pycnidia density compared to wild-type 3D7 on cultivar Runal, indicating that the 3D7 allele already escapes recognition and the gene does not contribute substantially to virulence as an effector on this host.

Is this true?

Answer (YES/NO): YES